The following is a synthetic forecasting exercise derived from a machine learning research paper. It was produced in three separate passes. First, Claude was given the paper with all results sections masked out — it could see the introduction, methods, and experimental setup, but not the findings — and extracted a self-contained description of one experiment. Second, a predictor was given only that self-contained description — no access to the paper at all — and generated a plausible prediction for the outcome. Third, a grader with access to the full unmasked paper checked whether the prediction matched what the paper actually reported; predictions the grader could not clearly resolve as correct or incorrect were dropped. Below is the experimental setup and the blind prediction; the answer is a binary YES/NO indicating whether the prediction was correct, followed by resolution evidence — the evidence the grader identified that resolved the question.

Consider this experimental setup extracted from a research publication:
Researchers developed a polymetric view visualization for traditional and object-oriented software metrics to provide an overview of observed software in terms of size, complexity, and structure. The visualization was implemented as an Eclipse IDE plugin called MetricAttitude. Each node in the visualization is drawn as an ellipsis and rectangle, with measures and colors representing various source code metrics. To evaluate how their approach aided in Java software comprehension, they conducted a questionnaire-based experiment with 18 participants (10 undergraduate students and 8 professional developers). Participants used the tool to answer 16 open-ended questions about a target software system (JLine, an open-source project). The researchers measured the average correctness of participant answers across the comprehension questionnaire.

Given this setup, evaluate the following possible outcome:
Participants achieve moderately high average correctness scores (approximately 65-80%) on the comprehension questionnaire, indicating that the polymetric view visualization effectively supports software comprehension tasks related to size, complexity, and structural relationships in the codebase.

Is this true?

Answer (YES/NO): NO